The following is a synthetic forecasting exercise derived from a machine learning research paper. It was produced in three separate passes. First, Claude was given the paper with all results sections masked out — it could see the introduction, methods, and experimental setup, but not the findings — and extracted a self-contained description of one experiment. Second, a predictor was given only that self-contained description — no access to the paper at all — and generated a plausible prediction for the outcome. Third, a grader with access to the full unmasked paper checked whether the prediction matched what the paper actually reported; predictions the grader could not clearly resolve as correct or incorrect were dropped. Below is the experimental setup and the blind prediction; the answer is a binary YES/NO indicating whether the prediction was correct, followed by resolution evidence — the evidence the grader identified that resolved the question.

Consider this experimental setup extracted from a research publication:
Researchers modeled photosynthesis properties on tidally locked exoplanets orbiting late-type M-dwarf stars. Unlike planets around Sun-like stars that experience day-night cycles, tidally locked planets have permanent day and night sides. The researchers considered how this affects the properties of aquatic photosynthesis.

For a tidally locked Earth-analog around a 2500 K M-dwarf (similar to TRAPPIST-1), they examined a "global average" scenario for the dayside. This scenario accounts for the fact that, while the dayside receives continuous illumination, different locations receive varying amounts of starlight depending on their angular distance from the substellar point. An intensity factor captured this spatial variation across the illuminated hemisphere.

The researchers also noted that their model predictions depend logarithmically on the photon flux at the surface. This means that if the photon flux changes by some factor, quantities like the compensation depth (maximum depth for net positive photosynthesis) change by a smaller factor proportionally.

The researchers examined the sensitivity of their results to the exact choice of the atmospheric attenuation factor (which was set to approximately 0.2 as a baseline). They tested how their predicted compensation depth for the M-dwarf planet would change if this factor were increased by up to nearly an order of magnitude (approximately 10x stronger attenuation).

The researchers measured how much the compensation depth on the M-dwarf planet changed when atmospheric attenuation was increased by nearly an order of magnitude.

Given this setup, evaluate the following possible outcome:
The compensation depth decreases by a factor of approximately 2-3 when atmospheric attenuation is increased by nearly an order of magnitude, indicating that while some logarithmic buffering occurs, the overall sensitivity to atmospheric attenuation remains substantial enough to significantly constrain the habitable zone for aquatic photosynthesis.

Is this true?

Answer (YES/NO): NO